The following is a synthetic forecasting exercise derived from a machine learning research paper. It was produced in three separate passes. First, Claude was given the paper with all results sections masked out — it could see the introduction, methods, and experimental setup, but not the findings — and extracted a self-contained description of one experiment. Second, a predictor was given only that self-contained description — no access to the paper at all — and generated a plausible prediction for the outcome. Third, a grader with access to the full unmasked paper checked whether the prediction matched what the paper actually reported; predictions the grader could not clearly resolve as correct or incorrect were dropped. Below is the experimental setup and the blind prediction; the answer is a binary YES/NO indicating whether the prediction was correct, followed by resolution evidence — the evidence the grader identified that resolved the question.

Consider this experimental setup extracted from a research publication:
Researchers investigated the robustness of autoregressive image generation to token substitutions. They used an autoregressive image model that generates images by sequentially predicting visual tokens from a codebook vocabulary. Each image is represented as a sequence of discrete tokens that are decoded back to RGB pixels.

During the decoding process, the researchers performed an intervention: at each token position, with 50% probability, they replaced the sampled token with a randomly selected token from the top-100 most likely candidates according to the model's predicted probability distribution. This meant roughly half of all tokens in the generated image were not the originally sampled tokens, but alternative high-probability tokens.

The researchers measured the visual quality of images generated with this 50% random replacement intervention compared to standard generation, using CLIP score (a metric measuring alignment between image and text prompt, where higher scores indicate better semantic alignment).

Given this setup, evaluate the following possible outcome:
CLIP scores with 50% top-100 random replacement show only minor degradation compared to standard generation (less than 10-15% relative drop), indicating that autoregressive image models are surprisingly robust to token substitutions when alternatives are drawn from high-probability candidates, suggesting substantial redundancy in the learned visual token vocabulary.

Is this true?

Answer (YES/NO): YES